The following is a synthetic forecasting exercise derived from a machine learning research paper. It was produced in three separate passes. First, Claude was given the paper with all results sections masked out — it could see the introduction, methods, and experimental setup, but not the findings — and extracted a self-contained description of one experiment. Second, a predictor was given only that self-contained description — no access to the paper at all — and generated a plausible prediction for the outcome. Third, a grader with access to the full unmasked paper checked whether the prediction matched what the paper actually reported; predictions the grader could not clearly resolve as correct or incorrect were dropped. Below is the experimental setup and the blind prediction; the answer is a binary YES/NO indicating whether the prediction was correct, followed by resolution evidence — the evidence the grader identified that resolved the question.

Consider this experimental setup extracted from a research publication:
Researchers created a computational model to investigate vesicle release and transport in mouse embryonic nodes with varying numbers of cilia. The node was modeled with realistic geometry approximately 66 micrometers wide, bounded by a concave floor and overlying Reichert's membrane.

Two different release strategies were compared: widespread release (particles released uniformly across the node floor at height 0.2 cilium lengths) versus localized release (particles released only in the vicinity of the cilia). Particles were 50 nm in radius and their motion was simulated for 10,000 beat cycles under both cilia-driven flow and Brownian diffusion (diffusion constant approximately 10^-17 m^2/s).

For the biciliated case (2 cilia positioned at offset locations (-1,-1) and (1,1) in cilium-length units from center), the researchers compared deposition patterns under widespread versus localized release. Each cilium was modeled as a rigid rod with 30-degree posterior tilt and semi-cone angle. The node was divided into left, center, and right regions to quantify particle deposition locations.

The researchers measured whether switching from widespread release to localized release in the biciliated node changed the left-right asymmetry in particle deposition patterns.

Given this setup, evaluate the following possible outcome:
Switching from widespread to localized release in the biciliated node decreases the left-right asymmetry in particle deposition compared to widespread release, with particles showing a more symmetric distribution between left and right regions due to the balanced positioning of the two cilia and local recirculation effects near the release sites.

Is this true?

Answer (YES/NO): YES